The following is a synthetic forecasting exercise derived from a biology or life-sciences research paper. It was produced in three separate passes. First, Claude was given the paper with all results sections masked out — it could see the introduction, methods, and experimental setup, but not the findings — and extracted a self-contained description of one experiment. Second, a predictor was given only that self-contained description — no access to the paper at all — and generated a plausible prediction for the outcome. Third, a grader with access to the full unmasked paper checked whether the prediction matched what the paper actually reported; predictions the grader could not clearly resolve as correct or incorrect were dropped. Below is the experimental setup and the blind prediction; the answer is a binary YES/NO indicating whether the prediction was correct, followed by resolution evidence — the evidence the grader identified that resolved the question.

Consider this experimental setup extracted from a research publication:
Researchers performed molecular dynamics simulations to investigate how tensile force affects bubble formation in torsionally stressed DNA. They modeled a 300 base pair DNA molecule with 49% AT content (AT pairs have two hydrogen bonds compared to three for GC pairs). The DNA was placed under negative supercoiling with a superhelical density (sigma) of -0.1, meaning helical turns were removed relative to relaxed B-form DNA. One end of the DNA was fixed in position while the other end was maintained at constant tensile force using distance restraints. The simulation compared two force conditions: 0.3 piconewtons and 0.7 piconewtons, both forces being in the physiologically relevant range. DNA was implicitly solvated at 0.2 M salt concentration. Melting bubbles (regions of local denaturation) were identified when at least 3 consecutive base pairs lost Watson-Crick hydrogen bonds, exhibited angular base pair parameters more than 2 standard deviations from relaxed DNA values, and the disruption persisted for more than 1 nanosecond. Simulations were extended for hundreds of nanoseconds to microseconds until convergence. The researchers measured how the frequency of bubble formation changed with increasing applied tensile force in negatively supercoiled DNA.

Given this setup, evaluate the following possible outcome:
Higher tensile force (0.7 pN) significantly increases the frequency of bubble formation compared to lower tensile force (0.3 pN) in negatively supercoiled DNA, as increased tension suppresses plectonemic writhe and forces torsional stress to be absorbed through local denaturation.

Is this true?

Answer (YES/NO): YES